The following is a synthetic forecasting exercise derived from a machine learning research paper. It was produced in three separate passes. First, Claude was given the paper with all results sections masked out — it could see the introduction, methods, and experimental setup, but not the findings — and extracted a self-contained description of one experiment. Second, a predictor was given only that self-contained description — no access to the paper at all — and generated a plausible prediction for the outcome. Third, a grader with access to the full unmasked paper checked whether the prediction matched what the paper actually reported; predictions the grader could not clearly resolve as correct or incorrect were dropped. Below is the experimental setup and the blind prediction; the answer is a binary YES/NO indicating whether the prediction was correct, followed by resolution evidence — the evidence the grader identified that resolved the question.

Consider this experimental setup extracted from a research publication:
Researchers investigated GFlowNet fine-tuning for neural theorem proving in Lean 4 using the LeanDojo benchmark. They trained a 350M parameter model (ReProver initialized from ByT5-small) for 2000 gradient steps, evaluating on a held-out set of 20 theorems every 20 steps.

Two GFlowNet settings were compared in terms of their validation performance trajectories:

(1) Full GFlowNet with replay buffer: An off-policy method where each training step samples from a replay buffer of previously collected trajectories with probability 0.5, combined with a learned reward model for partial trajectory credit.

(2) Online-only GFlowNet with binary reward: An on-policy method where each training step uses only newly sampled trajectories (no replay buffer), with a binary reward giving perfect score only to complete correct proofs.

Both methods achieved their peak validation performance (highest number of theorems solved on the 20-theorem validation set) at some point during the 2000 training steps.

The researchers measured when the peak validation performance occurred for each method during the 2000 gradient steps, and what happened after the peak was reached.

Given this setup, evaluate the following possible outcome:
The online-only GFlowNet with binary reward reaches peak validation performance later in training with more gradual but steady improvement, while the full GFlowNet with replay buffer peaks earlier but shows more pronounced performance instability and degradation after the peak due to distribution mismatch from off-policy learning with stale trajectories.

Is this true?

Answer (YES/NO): NO